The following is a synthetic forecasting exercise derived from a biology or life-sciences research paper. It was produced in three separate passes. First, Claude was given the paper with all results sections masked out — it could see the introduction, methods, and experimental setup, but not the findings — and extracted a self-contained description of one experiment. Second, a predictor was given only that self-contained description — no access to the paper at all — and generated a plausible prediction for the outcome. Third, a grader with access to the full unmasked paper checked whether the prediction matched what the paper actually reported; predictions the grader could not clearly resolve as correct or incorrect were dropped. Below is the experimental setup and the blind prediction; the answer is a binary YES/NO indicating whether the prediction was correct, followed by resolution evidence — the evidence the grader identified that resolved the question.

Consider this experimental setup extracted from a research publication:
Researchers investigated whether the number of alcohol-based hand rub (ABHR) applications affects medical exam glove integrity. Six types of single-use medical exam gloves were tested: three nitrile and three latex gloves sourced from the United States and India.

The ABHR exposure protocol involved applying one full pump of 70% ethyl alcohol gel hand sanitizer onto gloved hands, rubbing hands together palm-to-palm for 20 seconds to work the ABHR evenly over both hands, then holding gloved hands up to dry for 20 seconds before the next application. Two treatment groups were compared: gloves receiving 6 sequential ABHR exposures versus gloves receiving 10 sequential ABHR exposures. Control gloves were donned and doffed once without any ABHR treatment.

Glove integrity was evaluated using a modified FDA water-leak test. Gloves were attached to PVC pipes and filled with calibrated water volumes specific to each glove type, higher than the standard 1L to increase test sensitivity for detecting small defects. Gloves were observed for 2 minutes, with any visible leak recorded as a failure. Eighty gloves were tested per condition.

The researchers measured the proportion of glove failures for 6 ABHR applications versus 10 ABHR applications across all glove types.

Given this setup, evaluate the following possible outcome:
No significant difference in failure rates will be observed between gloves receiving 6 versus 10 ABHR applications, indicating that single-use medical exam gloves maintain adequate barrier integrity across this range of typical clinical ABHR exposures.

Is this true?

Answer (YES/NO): NO